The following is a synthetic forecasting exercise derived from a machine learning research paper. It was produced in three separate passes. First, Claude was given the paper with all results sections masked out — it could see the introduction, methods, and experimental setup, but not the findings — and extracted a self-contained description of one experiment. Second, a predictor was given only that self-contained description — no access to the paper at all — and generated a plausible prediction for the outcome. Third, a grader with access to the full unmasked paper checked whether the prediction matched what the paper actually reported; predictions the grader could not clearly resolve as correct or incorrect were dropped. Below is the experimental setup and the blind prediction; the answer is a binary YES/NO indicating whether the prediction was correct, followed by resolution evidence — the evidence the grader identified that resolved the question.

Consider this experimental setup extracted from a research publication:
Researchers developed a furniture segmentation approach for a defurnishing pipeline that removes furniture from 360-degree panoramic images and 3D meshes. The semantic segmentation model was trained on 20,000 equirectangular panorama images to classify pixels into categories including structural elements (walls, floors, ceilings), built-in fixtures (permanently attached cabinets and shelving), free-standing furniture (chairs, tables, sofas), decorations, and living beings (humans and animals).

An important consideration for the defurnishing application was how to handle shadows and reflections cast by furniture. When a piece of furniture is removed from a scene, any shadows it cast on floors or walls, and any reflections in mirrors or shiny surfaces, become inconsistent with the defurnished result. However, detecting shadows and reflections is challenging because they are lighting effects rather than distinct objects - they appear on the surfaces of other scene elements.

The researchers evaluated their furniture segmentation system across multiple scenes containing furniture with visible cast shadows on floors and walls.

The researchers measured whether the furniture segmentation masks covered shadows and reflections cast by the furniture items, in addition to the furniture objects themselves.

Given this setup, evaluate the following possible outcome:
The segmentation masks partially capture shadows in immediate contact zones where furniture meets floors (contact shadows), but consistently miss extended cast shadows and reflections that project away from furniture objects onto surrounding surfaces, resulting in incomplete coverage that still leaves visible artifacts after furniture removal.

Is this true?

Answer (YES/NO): NO